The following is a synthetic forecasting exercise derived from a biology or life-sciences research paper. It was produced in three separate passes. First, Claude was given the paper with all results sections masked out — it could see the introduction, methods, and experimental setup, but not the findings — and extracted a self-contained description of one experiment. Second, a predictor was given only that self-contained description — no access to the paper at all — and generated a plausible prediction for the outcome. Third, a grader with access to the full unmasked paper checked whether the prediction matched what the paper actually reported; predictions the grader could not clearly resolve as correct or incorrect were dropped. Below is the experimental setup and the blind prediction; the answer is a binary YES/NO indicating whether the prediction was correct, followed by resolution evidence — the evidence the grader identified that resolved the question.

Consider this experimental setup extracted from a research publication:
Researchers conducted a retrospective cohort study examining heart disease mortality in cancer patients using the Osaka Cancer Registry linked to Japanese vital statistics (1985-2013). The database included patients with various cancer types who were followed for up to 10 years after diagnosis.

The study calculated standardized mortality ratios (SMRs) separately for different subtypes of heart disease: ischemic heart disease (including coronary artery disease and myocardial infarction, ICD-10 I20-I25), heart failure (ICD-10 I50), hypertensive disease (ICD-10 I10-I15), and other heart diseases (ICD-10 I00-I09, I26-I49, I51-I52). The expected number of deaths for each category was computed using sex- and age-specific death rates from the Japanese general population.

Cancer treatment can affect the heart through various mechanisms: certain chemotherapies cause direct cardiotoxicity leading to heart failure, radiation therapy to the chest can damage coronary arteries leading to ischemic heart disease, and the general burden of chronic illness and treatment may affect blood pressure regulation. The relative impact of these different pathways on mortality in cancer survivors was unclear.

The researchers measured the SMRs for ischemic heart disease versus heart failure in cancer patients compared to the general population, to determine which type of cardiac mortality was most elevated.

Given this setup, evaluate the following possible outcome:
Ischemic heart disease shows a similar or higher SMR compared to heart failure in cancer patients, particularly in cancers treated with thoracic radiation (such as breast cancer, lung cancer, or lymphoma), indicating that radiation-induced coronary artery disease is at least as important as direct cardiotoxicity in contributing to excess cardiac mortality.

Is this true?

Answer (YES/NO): NO